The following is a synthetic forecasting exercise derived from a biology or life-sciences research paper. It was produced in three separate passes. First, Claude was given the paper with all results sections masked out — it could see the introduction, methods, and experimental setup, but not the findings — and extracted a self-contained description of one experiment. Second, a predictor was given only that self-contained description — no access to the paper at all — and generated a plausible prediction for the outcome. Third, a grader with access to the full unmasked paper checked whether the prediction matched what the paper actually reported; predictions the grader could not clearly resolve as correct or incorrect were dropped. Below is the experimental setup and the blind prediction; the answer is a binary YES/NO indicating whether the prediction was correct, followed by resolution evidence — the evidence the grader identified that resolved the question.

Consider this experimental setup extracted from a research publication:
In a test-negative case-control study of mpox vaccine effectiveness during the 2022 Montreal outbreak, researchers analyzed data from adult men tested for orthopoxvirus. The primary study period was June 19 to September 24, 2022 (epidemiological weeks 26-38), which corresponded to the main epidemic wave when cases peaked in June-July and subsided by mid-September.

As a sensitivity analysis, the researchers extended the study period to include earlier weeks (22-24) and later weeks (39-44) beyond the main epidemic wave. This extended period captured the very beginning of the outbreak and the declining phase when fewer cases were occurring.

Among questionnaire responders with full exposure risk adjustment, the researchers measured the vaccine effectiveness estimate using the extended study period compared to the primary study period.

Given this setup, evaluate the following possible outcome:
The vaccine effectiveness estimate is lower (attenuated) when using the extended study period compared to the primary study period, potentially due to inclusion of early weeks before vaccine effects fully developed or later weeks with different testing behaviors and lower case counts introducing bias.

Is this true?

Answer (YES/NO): YES